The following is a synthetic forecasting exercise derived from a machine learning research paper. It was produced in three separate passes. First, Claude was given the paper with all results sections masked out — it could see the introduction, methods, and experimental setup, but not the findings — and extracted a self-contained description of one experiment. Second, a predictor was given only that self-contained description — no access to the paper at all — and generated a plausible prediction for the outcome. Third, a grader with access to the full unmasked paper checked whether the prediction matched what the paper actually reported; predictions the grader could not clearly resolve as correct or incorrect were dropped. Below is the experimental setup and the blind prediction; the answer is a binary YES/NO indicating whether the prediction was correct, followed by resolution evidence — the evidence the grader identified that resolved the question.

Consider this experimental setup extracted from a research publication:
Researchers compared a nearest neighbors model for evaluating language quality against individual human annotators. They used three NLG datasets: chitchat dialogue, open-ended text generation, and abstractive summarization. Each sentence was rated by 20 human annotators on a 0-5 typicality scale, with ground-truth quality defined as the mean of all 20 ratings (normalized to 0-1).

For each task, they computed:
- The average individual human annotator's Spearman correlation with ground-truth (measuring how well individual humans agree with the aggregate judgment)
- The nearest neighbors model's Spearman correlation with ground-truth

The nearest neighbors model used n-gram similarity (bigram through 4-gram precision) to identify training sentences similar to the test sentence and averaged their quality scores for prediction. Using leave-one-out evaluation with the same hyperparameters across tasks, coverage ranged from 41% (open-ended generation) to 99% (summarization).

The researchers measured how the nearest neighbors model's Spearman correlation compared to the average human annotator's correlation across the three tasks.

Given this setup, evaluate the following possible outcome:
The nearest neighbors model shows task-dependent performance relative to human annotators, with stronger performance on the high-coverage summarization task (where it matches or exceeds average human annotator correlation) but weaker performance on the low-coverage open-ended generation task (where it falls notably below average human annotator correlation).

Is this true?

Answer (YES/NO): NO